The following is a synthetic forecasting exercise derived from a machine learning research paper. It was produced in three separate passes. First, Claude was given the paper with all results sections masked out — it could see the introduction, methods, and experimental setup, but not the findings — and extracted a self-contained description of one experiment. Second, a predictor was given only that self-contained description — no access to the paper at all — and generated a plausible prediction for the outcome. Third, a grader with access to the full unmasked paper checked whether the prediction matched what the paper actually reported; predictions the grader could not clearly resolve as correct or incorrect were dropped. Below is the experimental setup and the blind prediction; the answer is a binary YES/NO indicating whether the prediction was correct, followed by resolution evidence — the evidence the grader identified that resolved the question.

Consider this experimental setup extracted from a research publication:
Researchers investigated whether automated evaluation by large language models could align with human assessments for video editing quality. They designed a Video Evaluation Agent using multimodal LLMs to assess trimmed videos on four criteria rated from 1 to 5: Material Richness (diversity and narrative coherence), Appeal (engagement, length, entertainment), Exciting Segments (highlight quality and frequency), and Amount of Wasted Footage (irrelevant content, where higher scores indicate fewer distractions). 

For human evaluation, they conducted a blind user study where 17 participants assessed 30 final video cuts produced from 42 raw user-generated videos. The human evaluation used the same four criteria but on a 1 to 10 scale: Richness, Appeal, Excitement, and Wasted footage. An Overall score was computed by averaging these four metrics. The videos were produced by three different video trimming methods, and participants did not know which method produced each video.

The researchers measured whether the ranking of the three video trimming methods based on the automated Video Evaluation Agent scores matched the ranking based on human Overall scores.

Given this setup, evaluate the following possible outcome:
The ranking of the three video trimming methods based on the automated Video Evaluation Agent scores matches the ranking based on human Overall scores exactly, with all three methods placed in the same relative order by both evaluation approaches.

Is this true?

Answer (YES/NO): YES